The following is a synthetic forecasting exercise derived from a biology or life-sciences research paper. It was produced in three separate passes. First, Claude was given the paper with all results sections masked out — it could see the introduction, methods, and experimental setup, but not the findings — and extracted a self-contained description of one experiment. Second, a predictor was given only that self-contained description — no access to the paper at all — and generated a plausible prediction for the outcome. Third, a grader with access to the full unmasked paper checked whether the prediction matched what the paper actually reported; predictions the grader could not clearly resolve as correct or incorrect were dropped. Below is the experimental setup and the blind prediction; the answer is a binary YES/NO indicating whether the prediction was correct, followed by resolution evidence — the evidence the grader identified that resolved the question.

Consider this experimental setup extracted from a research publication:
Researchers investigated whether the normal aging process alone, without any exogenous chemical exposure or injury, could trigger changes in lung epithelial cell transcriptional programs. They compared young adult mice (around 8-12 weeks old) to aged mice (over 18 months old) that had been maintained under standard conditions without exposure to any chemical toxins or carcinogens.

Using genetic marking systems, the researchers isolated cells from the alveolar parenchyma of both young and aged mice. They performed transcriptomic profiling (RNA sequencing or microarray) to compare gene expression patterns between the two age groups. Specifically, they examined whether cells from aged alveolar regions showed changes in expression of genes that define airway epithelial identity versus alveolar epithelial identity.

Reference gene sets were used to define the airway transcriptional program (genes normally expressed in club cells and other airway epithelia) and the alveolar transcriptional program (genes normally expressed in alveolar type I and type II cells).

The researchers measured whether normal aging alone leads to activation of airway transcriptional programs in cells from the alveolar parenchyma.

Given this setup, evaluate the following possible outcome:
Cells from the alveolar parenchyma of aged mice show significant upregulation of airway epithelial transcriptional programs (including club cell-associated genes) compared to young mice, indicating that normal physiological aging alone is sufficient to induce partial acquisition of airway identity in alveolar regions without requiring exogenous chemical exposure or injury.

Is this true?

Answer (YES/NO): YES